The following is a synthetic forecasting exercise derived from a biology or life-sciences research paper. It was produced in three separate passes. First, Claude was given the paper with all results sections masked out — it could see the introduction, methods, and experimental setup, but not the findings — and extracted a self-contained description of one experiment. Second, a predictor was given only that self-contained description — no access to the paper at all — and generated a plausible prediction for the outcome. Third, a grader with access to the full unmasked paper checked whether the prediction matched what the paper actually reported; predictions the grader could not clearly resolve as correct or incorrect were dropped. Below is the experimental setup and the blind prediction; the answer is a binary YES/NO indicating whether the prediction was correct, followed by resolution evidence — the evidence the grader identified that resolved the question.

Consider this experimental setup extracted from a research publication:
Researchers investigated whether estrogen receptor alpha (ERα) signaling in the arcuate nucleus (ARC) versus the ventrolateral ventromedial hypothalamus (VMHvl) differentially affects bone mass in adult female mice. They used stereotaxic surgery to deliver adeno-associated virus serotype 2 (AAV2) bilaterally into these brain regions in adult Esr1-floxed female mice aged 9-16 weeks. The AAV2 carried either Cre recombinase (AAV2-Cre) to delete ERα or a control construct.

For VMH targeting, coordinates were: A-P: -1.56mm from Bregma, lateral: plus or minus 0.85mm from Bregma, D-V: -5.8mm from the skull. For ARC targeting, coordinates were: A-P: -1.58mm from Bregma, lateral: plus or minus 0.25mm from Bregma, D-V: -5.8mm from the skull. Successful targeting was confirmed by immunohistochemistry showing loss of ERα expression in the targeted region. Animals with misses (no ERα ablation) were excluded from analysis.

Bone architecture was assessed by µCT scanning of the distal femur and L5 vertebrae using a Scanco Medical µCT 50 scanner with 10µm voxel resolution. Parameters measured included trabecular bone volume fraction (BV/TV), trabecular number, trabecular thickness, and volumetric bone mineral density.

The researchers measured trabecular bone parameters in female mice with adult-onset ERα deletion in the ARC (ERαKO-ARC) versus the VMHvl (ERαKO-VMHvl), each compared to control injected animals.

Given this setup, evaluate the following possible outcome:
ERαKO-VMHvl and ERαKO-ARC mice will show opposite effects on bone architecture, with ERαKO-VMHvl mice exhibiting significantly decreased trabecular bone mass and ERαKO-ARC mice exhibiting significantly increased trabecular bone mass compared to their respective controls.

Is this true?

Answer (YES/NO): NO